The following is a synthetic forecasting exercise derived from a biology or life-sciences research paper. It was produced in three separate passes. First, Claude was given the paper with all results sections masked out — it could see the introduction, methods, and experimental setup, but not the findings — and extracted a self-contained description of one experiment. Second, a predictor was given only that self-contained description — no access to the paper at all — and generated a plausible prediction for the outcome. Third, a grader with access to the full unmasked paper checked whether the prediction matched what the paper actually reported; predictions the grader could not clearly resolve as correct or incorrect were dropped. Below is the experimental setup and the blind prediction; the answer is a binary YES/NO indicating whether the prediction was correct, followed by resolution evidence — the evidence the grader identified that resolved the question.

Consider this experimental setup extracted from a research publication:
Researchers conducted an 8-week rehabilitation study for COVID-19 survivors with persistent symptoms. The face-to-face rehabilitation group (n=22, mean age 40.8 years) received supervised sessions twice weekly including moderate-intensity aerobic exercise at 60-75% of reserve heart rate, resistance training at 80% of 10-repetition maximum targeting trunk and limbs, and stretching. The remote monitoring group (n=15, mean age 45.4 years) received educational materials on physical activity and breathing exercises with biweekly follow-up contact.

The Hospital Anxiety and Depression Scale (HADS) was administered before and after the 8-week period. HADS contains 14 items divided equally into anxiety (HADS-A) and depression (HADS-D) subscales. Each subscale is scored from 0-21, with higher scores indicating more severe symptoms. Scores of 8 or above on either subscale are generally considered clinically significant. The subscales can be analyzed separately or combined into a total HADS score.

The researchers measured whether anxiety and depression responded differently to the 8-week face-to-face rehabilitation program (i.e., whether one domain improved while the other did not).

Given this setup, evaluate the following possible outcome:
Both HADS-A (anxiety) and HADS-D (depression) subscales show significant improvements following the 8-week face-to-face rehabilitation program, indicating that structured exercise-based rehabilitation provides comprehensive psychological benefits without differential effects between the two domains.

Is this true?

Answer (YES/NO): NO